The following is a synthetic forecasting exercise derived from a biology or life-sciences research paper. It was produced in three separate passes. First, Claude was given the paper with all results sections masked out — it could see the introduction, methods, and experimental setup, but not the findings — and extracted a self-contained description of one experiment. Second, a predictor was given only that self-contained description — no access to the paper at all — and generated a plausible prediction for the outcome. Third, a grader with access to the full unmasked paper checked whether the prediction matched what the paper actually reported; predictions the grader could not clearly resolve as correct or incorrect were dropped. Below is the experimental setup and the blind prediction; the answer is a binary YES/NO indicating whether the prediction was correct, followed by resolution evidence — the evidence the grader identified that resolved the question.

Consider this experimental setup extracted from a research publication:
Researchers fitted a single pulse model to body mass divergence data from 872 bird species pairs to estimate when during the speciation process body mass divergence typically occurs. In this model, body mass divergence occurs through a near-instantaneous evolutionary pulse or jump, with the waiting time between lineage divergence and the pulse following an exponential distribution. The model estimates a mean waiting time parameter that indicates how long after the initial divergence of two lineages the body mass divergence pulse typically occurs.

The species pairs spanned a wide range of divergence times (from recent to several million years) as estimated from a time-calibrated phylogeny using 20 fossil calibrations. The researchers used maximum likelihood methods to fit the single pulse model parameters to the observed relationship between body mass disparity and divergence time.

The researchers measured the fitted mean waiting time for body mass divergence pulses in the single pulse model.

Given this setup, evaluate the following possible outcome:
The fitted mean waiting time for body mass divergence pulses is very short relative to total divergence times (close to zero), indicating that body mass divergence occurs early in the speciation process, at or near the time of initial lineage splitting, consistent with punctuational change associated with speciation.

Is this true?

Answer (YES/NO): NO